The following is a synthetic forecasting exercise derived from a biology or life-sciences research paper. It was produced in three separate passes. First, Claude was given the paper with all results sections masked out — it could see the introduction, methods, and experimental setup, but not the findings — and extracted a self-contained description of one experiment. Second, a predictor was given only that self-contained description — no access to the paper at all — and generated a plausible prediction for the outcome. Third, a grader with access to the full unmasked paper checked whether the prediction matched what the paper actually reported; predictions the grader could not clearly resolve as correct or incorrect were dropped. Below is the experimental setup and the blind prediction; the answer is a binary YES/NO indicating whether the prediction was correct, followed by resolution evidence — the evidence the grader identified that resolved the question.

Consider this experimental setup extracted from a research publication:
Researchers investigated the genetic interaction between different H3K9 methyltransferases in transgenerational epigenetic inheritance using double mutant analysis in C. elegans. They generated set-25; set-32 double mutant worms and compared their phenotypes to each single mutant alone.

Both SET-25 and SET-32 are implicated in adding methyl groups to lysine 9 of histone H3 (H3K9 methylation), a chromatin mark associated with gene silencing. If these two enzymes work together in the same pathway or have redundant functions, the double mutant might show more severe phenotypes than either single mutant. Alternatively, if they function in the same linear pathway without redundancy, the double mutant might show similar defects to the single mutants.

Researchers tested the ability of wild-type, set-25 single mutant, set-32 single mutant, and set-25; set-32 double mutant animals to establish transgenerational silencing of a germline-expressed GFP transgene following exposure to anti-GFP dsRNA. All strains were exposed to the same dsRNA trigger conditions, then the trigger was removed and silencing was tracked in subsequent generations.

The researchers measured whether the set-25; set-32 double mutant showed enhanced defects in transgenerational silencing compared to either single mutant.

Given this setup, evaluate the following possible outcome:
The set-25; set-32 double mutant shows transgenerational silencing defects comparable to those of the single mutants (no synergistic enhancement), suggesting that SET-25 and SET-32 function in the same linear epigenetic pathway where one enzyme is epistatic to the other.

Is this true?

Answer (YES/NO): YES